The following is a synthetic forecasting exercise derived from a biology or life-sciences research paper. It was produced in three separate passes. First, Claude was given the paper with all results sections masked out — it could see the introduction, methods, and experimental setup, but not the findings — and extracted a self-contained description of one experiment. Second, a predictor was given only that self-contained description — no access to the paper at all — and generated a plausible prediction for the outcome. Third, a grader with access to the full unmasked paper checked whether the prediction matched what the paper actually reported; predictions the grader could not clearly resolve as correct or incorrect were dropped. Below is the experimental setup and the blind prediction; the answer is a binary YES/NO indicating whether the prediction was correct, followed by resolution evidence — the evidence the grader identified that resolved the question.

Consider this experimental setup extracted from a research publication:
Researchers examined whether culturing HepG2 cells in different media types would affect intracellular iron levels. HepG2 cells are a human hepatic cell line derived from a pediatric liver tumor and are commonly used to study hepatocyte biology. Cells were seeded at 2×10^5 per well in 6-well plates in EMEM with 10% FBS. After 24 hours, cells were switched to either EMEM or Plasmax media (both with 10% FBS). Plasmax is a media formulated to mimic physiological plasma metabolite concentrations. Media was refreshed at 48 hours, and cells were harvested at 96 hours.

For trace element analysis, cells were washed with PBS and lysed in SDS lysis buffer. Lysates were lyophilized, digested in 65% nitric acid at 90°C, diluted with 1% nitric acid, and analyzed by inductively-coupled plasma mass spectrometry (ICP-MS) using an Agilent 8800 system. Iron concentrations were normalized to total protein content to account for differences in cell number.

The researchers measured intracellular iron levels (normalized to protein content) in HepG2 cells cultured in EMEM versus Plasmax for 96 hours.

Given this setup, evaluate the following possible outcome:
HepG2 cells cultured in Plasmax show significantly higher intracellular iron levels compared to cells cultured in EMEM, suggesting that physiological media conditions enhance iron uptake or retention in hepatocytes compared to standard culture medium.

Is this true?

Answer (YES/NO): YES